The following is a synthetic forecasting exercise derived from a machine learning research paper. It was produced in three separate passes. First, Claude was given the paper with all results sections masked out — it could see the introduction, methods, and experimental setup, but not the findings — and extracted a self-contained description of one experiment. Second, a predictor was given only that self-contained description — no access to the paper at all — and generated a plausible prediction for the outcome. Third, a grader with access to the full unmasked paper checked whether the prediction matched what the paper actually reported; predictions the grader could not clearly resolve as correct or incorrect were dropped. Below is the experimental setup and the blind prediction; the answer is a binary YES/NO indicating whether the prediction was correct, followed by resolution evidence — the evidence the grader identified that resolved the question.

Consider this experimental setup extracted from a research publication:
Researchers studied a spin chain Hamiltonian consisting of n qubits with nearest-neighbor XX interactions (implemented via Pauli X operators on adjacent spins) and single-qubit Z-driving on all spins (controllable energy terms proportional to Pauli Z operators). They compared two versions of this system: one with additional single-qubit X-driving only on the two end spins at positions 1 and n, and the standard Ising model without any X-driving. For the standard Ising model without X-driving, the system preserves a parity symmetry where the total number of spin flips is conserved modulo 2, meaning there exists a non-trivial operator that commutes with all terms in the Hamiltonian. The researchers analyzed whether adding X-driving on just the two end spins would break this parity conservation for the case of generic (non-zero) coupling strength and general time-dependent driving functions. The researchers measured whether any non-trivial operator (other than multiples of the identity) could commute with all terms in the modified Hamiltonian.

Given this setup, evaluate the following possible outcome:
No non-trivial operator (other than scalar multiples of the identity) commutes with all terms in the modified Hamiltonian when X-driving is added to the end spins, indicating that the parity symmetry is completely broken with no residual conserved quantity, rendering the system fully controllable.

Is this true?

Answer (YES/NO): YES